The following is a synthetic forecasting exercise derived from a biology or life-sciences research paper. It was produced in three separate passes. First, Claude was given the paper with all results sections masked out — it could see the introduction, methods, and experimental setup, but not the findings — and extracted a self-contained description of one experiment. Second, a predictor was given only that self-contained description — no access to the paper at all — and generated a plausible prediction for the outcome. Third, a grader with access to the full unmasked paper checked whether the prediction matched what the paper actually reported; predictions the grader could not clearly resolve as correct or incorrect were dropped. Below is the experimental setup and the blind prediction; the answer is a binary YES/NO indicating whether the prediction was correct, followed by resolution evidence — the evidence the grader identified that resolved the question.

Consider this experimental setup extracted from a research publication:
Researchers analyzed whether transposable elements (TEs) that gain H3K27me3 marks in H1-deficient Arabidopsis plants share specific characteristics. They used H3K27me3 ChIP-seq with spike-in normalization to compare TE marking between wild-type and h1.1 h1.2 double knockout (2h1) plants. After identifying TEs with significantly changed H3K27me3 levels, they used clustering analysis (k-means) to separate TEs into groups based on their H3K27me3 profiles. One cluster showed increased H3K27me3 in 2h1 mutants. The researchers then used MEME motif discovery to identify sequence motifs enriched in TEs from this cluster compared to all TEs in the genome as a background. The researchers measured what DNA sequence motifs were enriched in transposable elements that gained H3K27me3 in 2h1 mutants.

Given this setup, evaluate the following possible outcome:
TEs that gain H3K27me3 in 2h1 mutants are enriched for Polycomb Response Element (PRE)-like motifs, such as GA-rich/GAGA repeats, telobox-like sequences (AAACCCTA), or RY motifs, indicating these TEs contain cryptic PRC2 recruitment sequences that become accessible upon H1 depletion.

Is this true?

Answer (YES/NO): YES